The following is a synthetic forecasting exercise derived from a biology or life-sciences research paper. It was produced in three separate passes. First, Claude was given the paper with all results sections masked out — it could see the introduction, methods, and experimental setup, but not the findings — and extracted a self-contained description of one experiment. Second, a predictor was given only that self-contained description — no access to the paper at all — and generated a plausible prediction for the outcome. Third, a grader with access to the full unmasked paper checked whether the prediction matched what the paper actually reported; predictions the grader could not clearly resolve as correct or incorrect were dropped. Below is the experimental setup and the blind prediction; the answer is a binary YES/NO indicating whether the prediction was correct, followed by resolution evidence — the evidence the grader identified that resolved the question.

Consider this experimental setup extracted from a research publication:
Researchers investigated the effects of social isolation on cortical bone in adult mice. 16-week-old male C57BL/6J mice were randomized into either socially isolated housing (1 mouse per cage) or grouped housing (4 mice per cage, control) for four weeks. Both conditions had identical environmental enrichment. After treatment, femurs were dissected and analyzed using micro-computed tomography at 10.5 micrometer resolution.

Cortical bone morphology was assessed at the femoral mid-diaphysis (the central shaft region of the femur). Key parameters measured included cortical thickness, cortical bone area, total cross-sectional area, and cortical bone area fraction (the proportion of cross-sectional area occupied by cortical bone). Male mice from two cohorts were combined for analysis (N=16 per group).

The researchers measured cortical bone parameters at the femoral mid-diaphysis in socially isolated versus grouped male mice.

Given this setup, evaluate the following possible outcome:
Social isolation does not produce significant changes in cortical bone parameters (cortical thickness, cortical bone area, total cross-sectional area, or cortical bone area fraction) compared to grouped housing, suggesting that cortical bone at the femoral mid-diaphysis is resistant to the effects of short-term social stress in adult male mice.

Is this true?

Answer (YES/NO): NO